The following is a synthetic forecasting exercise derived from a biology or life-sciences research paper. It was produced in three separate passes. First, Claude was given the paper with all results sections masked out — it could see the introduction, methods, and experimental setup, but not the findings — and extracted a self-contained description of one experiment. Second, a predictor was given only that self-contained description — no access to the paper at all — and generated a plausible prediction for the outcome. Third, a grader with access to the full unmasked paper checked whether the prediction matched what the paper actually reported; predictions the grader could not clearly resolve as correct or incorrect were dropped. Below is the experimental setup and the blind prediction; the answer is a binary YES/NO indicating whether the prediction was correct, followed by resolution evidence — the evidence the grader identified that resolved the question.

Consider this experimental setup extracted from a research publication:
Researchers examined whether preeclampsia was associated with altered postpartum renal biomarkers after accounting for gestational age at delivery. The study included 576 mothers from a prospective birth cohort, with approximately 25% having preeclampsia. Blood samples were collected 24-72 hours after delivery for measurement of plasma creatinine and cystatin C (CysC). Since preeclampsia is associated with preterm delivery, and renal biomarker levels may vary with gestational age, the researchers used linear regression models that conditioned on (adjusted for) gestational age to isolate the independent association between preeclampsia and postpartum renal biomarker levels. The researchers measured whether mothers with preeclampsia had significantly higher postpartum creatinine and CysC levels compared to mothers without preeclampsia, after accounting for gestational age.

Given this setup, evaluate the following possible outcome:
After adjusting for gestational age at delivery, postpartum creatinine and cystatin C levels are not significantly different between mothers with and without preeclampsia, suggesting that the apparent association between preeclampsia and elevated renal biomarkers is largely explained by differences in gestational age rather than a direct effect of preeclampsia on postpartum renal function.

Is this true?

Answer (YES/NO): NO